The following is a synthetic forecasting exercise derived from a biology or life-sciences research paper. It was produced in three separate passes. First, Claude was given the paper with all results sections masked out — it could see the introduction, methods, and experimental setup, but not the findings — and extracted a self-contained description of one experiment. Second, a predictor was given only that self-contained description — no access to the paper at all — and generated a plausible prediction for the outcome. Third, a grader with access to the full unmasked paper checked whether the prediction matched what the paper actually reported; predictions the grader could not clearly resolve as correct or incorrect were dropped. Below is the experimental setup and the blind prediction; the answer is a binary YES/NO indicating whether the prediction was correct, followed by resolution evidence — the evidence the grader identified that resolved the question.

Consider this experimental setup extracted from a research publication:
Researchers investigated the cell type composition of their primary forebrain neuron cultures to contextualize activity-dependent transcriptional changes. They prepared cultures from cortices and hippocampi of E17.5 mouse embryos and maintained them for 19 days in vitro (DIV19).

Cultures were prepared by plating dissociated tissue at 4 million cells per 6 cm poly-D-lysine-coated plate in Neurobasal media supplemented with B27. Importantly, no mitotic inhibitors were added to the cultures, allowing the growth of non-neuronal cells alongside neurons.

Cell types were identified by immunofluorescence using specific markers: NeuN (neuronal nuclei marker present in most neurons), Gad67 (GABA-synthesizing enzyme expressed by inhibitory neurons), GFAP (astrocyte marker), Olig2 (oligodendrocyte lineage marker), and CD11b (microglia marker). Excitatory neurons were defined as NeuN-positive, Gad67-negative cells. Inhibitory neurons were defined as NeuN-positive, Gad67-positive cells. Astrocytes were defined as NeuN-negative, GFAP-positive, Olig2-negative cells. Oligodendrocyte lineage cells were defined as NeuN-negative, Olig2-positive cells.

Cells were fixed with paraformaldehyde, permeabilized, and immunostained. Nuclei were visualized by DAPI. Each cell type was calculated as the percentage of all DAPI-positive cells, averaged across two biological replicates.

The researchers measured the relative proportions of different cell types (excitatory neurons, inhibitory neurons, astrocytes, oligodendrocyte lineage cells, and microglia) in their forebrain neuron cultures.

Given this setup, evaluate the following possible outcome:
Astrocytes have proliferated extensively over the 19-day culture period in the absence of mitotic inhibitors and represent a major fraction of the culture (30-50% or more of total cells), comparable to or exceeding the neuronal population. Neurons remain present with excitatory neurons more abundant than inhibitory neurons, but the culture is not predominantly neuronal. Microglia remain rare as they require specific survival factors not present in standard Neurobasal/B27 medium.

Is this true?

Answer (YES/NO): NO